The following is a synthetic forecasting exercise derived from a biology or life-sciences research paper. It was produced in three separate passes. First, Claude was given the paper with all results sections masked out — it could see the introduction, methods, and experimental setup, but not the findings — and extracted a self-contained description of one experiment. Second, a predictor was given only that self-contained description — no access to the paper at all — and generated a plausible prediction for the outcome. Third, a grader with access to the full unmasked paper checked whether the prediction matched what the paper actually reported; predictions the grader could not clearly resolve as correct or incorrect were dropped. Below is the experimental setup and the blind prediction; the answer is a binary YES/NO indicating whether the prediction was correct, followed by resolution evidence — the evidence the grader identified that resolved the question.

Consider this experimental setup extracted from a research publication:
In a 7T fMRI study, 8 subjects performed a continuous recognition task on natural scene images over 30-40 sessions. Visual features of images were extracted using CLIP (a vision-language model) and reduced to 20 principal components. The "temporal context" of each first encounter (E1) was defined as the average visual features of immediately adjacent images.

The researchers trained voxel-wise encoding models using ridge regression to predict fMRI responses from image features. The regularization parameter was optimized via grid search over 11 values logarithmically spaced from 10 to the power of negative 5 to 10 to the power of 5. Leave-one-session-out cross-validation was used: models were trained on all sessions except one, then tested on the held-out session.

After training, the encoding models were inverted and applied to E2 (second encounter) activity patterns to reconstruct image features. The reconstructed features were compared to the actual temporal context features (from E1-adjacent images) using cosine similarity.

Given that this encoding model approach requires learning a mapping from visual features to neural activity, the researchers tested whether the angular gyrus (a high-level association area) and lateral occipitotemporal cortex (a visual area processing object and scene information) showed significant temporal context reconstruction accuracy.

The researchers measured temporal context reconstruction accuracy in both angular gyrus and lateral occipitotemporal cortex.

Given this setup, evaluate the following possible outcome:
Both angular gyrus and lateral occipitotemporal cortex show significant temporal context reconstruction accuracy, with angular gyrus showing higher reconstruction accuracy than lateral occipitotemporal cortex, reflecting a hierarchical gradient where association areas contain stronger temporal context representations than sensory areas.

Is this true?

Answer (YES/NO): NO